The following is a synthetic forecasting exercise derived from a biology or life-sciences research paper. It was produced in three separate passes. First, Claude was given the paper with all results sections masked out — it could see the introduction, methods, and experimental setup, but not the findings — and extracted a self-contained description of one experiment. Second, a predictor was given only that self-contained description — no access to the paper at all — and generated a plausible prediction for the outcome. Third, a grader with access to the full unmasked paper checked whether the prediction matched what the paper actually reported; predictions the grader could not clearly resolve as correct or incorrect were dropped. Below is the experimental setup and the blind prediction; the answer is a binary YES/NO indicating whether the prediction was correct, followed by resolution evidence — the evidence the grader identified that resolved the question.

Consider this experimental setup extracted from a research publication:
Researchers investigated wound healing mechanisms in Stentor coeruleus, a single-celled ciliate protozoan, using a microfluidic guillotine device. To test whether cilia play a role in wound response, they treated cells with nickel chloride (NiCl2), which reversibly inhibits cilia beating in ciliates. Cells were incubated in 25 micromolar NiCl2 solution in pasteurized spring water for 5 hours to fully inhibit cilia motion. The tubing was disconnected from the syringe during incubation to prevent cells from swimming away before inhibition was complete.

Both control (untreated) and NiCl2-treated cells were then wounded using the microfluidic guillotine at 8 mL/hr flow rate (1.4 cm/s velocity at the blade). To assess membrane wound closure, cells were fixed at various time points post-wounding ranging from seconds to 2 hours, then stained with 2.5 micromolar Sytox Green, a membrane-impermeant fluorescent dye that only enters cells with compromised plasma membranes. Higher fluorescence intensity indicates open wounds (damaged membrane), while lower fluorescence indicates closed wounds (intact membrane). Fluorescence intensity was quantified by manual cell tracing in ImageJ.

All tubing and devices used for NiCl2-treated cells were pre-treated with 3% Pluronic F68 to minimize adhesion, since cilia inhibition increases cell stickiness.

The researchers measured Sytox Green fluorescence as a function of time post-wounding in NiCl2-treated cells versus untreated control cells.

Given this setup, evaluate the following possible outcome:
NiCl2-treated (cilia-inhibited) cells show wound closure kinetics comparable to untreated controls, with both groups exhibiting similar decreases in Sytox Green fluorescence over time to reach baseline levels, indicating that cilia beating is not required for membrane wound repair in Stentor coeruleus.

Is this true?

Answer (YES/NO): NO